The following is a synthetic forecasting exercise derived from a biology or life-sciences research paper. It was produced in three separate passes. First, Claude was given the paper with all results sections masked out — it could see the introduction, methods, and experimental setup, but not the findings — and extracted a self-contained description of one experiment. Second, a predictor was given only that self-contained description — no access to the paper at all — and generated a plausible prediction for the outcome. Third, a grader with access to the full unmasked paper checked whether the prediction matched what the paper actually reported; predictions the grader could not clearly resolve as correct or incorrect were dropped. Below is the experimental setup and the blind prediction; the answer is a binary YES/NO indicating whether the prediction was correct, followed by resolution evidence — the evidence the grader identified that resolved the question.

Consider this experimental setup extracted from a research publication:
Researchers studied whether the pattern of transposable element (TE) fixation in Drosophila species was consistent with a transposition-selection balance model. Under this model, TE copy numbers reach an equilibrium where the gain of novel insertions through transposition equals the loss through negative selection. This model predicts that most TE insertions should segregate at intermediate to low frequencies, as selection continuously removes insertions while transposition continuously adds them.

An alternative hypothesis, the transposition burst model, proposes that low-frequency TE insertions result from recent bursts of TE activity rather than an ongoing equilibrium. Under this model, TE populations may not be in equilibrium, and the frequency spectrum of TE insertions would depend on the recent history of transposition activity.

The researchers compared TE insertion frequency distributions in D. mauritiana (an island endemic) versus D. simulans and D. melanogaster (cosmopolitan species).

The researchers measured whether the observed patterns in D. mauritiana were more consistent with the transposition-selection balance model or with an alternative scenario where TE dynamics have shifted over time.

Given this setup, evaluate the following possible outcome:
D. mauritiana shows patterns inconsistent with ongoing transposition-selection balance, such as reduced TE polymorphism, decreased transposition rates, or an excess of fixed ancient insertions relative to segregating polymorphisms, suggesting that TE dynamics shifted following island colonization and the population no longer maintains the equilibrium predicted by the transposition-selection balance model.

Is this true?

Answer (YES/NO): YES